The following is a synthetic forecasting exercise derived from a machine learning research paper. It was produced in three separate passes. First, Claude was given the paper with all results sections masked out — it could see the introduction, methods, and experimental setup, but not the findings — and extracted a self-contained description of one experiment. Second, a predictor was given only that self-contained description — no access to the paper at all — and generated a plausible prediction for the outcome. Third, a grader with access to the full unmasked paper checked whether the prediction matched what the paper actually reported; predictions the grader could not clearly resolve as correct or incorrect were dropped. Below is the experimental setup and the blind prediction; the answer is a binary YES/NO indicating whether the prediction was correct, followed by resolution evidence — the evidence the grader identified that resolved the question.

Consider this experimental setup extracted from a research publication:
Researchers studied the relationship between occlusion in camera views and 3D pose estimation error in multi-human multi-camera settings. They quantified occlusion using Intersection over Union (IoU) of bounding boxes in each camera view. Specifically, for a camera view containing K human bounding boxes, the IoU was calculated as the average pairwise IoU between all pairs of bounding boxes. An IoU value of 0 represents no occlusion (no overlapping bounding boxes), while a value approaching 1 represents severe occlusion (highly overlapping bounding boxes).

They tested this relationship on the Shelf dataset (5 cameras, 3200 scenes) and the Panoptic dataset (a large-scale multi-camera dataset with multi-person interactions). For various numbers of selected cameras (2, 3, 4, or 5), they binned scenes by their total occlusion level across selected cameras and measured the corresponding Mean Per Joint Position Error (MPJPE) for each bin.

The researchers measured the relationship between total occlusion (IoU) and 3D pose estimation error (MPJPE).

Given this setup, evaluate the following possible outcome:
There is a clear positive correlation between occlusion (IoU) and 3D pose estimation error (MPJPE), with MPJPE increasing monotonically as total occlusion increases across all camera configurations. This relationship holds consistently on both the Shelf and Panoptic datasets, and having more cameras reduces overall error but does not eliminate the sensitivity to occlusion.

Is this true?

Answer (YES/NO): NO